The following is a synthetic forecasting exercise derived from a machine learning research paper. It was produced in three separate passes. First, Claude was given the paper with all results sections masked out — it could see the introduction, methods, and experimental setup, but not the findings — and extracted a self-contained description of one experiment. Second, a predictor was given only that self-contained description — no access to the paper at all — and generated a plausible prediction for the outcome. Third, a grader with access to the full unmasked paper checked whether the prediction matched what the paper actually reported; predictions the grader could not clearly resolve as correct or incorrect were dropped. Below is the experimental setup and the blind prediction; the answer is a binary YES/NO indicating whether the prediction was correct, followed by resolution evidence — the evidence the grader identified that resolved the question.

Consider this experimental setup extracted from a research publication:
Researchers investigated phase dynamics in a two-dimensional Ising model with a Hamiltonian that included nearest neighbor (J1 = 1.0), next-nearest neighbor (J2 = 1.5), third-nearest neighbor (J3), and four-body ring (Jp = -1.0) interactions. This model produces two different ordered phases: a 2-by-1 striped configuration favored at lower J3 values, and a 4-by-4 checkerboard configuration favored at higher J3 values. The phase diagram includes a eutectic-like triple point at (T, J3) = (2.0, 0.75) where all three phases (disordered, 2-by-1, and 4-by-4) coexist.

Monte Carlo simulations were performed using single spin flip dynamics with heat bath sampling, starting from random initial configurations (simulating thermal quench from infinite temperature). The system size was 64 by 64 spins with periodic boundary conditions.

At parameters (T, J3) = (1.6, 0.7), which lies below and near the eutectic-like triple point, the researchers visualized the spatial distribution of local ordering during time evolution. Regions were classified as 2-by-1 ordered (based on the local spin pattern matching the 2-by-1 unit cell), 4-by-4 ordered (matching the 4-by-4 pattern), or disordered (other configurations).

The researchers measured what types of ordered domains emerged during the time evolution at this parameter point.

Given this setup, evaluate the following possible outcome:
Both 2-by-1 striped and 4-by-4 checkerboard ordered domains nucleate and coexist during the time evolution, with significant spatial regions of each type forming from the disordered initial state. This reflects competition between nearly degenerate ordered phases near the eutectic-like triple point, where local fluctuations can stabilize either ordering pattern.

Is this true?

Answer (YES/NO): YES